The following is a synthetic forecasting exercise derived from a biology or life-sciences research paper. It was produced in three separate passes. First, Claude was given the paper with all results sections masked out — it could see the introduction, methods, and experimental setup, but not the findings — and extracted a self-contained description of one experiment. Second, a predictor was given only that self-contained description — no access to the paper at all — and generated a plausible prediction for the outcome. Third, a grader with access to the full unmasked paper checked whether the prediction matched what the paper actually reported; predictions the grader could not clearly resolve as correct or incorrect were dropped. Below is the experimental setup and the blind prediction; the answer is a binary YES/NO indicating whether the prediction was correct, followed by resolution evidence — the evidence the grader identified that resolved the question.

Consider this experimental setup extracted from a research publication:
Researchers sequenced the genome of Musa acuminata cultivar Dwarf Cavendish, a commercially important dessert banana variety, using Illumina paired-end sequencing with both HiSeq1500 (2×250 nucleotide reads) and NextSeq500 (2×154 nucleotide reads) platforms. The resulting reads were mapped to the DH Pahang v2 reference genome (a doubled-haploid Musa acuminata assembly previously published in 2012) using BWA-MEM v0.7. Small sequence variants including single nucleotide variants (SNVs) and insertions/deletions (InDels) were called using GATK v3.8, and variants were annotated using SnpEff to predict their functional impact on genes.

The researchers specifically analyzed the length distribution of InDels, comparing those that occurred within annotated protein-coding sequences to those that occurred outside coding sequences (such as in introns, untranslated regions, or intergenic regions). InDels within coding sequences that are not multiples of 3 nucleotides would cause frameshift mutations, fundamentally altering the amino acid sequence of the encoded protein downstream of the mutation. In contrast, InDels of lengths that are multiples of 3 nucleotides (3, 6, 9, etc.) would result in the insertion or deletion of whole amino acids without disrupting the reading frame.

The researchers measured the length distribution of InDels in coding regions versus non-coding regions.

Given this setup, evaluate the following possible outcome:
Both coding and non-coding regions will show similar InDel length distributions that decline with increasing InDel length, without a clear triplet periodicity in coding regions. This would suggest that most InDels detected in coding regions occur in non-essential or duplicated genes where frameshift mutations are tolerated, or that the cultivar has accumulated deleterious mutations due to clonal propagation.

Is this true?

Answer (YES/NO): NO